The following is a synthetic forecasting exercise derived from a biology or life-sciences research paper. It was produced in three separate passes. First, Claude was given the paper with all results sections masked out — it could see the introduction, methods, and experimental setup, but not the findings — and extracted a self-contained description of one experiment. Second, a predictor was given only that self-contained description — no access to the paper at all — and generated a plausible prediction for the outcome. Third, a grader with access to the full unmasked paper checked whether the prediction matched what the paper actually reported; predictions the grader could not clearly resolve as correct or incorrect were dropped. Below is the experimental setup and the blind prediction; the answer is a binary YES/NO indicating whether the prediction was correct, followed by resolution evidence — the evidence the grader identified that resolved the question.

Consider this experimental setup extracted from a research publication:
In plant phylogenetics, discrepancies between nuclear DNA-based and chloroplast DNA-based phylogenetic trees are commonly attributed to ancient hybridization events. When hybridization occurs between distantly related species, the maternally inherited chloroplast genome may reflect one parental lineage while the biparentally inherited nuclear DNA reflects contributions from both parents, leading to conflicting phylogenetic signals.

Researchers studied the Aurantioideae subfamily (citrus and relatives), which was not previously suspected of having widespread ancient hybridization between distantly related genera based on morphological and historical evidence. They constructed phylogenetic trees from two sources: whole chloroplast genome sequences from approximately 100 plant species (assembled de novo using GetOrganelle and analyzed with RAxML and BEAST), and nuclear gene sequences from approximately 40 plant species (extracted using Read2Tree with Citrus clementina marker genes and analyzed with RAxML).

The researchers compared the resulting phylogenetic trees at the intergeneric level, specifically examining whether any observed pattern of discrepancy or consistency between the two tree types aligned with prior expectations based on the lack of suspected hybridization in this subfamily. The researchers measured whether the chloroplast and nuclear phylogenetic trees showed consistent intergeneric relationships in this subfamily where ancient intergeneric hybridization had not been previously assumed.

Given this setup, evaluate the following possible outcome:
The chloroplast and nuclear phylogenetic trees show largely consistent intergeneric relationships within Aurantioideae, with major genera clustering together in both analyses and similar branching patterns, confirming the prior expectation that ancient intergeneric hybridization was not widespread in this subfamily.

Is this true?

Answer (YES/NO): NO